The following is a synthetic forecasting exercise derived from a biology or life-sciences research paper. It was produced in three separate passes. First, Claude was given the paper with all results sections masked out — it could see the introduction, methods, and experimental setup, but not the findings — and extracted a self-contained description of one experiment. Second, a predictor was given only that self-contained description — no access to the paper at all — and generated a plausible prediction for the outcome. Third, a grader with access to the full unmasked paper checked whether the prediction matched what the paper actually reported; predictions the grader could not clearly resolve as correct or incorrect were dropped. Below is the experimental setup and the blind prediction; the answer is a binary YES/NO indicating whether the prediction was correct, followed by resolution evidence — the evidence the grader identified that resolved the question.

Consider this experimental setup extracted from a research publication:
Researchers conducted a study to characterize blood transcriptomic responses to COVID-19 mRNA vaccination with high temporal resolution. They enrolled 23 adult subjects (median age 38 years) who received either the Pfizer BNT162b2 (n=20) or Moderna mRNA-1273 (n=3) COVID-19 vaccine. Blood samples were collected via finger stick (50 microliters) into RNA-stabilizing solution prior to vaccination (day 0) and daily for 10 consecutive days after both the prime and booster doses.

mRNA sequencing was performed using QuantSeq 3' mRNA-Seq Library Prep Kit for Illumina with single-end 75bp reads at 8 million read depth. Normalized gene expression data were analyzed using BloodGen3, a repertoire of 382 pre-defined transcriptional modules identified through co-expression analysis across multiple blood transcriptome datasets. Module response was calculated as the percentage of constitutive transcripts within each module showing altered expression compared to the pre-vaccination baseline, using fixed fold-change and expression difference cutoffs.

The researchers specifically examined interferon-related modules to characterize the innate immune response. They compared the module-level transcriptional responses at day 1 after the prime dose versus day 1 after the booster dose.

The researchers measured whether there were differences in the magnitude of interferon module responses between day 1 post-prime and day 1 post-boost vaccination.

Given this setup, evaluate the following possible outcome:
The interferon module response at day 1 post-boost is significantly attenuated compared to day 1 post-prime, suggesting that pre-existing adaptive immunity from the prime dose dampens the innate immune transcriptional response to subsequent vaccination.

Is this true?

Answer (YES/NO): NO